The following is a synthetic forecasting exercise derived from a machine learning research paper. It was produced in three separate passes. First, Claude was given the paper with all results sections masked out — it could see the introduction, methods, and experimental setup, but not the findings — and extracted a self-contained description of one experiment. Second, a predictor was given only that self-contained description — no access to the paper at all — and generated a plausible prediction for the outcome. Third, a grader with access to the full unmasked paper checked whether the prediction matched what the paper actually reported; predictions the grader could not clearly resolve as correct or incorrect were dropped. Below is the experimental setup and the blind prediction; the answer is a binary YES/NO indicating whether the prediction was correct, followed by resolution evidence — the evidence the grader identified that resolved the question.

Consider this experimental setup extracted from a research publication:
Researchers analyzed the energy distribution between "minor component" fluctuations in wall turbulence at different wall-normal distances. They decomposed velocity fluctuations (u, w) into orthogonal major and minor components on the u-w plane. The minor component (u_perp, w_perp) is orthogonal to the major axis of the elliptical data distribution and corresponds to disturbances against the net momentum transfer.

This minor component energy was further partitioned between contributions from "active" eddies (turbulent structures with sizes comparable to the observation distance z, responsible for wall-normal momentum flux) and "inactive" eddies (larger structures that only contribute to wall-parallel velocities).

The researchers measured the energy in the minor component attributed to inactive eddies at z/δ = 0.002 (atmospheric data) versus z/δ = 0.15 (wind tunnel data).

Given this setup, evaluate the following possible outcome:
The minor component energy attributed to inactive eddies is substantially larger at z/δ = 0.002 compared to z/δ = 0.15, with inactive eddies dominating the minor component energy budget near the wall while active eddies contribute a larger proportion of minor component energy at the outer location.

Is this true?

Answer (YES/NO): NO